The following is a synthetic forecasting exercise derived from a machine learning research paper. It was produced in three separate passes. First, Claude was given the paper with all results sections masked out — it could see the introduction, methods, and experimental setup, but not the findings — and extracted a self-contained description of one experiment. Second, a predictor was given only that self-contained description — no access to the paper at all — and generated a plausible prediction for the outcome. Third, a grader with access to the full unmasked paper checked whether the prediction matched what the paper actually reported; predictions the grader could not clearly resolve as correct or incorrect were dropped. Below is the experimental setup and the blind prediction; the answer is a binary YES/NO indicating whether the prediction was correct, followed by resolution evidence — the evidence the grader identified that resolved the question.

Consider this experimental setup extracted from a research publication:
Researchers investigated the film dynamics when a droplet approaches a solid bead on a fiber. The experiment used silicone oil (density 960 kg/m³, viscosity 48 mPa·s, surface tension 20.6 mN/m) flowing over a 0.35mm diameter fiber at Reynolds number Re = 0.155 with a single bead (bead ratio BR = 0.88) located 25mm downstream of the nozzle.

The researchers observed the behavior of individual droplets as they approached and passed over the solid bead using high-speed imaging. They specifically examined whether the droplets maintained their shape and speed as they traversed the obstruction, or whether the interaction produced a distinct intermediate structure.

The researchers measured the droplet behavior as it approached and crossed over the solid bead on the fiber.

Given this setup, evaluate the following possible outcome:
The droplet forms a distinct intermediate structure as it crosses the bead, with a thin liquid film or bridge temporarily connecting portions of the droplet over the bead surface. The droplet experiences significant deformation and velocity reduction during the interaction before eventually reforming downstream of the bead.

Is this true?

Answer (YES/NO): NO